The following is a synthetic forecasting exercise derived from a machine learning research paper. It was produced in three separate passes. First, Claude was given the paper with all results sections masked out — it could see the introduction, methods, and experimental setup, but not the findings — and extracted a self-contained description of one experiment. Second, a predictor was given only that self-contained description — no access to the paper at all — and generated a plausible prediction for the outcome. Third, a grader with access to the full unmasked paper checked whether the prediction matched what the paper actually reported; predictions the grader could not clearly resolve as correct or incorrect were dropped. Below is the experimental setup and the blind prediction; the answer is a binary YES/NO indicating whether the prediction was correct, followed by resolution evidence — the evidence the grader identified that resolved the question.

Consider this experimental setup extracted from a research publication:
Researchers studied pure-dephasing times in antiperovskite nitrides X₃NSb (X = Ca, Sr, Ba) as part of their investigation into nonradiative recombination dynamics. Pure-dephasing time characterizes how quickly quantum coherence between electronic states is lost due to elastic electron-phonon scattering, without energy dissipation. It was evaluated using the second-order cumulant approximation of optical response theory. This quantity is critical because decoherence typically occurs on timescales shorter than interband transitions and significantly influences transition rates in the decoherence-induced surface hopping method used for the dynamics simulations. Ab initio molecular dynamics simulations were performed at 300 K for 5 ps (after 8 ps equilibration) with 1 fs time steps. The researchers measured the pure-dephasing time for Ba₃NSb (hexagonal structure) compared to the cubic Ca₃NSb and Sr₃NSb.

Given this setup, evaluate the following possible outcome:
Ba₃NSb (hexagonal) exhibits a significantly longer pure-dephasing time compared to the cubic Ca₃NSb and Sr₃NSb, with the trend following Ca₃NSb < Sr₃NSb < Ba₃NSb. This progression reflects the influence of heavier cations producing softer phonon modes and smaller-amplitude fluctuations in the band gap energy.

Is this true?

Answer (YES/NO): NO